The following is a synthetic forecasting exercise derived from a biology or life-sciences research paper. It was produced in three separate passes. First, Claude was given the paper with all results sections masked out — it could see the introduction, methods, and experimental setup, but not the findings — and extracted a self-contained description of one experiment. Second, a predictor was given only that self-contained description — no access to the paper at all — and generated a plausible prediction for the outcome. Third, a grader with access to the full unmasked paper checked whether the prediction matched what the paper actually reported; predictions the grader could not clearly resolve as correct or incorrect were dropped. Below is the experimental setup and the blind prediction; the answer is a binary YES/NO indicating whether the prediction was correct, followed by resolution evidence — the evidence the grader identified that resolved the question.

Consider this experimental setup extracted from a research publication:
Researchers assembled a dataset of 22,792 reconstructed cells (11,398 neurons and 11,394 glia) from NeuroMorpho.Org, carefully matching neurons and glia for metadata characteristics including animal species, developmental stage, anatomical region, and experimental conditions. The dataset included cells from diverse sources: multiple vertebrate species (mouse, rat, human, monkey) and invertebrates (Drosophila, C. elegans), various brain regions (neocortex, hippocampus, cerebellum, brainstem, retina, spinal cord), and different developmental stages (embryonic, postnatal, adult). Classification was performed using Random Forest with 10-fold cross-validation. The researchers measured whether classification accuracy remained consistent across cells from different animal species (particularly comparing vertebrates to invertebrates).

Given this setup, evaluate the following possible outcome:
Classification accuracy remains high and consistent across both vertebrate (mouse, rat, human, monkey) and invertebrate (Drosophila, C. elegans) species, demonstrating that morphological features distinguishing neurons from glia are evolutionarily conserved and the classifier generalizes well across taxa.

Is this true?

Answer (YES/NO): YES